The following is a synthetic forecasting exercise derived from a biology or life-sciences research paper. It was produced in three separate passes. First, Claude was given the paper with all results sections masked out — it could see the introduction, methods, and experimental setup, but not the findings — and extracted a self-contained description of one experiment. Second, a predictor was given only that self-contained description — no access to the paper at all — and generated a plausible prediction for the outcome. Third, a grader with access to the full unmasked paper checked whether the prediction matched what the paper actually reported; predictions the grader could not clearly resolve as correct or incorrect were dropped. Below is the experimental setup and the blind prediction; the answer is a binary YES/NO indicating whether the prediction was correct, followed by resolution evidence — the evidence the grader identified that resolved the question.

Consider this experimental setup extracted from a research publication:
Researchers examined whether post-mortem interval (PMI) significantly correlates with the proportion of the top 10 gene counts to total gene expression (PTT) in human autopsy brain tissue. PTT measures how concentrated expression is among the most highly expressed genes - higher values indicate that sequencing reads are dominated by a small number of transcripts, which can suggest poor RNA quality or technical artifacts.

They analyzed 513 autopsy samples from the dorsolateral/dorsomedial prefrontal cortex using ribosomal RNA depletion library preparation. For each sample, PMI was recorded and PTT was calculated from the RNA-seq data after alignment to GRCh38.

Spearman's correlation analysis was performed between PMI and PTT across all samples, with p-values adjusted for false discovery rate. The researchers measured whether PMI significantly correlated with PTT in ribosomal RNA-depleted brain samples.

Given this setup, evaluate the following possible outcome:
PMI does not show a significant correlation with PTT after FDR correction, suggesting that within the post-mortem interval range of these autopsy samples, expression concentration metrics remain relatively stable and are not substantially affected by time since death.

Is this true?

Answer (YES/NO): NO